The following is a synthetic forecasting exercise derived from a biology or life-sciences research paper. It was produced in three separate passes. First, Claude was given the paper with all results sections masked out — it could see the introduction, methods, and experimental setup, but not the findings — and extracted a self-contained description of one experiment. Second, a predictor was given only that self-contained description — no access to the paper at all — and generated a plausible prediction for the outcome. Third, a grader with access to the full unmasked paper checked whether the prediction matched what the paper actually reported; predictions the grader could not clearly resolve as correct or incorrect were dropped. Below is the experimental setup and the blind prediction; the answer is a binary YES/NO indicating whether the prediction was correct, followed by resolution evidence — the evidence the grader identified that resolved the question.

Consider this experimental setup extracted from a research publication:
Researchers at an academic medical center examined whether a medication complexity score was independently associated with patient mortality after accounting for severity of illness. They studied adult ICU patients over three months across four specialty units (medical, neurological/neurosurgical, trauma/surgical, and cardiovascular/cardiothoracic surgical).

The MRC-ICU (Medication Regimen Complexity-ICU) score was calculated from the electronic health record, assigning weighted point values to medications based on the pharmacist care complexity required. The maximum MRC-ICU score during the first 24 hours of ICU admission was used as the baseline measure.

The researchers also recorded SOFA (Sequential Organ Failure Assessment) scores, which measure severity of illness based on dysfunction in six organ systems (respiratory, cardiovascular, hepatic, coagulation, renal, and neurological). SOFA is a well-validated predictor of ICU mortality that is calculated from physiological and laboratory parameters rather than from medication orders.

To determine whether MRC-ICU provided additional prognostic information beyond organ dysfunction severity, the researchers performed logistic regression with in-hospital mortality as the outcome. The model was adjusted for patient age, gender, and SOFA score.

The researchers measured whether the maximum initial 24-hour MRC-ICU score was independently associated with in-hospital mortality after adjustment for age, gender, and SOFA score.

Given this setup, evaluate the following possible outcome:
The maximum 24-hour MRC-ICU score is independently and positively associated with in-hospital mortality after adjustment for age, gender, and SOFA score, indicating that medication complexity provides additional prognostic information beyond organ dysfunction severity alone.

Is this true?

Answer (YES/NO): YES